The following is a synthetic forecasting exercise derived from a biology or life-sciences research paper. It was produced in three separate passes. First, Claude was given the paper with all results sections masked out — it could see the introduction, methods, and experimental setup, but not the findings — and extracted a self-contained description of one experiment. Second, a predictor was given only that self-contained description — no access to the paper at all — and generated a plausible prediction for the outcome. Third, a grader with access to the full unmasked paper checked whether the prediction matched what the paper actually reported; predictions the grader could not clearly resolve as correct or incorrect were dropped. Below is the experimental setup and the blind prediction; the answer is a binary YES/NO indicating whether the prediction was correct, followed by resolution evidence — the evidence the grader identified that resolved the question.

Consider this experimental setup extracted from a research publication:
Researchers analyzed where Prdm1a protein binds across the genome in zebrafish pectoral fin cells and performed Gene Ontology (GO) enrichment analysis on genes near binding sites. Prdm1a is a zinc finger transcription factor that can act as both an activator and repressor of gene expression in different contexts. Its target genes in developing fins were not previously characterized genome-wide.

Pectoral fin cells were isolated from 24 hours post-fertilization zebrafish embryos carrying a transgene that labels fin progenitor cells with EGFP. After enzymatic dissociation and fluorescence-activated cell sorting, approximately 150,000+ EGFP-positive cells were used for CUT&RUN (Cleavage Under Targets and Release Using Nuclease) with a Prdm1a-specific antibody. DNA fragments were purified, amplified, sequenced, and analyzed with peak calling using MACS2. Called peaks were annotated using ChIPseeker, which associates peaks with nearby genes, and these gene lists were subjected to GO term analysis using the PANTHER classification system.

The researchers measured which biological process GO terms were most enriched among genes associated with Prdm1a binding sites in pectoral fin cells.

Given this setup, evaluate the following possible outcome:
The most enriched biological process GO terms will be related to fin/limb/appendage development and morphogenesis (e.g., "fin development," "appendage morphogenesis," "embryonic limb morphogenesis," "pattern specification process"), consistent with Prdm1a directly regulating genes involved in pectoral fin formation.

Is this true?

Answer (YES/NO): NO